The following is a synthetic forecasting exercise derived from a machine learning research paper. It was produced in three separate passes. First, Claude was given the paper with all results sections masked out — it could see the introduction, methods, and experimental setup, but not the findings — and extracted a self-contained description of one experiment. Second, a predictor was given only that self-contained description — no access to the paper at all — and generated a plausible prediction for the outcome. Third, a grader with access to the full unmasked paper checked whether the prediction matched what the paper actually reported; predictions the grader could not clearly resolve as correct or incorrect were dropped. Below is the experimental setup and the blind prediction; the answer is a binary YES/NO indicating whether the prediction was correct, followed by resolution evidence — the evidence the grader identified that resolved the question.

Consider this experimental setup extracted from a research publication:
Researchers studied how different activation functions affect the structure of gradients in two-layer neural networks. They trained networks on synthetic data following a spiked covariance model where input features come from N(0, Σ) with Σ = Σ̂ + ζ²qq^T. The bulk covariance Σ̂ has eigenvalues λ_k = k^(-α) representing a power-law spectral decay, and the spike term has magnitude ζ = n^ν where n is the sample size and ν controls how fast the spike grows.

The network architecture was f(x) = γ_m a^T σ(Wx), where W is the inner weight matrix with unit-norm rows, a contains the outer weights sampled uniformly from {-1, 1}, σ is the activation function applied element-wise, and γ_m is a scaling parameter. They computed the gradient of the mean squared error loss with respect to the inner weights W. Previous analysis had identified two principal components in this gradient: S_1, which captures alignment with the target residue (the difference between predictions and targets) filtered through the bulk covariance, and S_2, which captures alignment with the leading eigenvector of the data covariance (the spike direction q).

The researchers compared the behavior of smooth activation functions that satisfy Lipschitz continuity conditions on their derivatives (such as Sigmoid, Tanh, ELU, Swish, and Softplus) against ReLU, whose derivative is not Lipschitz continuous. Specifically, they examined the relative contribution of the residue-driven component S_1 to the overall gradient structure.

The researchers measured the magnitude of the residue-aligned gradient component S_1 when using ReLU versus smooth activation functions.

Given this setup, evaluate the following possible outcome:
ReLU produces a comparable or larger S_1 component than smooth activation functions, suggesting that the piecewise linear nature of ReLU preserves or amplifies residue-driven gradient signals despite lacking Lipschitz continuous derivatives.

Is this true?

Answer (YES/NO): NO